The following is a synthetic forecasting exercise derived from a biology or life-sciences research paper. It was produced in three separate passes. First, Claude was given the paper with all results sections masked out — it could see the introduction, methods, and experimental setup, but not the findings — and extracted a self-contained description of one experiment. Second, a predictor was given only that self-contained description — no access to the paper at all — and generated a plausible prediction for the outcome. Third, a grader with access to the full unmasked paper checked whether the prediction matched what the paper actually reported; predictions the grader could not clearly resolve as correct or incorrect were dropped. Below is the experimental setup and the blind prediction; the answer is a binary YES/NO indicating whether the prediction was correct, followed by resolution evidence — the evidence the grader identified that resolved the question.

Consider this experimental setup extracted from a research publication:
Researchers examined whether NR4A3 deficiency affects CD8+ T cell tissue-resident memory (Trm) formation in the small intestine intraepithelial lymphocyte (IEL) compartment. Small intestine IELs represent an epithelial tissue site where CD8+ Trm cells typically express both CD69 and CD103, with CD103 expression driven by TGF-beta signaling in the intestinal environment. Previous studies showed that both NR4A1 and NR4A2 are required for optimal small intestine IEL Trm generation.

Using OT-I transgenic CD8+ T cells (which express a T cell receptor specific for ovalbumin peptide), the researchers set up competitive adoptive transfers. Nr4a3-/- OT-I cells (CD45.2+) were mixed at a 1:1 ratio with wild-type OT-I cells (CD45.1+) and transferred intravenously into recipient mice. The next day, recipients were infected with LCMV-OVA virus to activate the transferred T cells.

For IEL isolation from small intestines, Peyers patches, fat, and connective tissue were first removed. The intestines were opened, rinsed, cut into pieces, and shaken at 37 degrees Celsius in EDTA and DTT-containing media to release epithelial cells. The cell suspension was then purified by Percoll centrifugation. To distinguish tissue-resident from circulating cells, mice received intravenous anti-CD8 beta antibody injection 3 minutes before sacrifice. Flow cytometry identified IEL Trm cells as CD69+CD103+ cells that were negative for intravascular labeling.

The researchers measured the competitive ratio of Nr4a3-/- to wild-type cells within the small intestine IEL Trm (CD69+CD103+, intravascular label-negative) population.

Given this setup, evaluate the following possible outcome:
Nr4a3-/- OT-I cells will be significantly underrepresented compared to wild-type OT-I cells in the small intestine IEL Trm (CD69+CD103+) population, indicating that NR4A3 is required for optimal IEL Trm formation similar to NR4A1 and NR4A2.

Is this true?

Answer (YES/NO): NO